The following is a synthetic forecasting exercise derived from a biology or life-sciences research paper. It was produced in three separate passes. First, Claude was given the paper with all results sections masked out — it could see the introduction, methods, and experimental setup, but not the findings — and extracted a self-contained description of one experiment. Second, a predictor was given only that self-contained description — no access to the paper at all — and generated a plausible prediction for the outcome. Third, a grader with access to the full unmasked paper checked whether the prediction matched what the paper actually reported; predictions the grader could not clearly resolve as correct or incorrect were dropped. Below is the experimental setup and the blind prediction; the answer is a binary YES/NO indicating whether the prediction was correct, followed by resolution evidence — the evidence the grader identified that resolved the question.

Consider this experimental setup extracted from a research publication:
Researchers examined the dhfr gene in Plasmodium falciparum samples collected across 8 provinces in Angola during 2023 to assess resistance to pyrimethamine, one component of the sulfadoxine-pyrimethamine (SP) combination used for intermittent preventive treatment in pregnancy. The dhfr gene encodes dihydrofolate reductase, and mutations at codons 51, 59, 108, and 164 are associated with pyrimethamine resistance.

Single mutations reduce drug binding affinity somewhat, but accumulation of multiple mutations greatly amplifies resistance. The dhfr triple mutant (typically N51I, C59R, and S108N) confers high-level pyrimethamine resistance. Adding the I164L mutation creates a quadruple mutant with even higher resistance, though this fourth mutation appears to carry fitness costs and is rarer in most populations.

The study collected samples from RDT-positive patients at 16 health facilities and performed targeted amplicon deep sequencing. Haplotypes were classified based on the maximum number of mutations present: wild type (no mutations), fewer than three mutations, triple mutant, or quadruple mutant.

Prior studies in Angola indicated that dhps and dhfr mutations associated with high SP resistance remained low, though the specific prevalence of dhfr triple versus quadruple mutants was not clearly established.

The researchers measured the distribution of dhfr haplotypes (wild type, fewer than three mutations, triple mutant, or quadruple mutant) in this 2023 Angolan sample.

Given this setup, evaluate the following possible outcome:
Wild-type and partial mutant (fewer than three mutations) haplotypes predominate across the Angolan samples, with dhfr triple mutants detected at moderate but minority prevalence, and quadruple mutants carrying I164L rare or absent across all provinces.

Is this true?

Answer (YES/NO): NO